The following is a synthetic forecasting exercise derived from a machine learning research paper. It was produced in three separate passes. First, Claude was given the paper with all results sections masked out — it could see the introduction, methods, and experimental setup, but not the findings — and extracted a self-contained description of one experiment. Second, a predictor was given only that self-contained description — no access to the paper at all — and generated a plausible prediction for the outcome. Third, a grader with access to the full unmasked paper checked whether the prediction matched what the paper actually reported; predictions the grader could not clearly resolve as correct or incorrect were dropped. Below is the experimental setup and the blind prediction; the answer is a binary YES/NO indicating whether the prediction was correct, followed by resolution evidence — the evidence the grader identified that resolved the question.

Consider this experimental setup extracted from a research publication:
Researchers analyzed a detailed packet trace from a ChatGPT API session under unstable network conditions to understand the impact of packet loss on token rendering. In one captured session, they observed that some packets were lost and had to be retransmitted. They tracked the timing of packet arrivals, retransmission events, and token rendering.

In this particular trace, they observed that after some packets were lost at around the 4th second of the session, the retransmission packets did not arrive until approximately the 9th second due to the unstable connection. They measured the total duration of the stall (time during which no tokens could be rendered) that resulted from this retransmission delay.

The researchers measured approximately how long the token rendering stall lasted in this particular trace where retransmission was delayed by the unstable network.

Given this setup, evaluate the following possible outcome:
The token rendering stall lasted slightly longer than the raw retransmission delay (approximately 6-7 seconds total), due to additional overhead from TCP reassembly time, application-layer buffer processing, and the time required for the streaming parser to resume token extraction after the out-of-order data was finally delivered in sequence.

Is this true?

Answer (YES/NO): NO